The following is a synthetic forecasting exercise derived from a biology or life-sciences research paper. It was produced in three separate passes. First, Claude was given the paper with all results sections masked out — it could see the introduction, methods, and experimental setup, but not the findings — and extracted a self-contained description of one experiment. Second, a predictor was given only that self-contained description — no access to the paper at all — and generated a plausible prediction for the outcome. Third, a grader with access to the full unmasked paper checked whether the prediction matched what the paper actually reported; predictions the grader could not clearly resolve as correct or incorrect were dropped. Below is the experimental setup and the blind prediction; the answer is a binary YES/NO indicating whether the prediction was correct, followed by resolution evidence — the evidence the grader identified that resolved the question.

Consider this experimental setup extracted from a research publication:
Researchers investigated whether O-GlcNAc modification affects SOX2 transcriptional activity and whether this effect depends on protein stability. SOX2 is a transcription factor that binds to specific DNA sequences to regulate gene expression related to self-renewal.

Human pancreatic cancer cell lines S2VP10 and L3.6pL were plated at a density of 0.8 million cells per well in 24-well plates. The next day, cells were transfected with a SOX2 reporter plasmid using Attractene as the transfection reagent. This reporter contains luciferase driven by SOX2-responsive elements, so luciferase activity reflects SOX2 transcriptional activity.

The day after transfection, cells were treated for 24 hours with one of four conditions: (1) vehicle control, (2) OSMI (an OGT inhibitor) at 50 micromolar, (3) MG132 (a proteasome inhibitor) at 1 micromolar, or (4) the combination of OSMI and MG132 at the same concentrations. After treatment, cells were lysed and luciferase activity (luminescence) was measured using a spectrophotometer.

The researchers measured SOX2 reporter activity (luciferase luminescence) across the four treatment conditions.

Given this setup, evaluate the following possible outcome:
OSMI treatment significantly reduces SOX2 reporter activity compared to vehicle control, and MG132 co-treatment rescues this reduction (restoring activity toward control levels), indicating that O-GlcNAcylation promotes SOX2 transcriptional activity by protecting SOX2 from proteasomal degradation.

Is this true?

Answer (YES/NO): YES